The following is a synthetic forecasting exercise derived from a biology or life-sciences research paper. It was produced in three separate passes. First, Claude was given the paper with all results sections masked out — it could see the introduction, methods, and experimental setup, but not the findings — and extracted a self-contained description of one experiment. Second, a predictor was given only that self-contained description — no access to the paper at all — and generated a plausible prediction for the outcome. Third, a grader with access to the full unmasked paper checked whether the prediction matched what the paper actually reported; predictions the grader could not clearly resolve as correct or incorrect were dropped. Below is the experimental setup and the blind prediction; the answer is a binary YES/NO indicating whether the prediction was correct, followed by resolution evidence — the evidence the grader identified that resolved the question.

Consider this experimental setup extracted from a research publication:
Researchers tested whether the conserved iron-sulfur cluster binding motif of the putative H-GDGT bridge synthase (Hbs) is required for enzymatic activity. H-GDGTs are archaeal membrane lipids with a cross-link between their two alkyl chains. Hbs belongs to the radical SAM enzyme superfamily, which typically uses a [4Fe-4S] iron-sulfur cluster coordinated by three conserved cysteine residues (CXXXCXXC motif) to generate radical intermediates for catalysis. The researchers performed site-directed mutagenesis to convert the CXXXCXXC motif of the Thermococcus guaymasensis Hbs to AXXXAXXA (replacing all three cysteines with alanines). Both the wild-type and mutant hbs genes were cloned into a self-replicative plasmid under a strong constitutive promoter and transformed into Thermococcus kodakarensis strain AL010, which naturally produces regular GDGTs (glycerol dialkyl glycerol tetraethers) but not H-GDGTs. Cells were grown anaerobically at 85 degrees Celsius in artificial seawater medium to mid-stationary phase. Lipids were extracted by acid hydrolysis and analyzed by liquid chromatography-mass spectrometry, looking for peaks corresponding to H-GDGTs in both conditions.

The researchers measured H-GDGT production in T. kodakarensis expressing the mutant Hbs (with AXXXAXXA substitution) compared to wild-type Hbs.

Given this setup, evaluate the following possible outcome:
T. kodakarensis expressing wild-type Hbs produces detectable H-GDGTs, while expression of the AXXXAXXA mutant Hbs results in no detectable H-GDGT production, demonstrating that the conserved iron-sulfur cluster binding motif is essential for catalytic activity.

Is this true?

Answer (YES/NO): YES